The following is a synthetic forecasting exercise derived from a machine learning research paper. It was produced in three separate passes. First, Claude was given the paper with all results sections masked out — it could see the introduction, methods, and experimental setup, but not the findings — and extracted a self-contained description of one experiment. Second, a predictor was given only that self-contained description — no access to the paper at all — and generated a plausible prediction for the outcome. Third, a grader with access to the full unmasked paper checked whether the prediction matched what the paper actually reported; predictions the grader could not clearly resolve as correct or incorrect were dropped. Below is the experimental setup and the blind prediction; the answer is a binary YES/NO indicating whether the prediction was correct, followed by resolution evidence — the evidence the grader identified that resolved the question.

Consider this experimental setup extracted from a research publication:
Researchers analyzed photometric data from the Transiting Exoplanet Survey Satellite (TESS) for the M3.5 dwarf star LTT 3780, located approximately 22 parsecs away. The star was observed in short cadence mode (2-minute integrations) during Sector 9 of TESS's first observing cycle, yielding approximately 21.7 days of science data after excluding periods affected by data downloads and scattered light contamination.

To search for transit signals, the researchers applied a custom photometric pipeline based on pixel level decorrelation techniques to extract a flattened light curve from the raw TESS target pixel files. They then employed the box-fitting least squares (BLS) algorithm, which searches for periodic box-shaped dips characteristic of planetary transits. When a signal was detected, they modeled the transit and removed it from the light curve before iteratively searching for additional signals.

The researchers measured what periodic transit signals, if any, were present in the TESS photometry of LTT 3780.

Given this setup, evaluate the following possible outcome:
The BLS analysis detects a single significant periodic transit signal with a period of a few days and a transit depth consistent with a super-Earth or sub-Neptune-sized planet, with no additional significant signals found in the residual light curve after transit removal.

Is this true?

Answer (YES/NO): NO